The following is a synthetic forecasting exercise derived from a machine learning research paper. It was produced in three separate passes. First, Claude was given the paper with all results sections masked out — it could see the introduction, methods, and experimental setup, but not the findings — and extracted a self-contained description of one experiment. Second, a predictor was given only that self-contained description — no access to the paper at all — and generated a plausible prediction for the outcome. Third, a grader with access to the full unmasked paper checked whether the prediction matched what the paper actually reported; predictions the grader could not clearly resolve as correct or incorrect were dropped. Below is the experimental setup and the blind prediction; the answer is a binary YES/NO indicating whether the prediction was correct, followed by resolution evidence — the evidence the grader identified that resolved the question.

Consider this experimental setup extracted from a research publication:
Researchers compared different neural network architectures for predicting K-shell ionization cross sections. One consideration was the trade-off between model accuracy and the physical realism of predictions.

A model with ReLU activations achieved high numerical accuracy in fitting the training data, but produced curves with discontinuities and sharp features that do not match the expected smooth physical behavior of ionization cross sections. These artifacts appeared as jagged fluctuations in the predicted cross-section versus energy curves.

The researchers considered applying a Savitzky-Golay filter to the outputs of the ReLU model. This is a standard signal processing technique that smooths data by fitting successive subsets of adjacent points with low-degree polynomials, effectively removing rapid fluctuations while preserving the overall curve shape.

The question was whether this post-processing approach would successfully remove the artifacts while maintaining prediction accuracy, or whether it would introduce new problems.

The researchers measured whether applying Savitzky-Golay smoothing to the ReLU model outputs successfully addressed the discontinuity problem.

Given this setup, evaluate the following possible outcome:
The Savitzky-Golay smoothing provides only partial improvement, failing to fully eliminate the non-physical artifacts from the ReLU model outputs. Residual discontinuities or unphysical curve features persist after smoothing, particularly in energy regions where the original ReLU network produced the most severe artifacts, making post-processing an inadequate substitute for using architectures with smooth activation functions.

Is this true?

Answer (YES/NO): NO